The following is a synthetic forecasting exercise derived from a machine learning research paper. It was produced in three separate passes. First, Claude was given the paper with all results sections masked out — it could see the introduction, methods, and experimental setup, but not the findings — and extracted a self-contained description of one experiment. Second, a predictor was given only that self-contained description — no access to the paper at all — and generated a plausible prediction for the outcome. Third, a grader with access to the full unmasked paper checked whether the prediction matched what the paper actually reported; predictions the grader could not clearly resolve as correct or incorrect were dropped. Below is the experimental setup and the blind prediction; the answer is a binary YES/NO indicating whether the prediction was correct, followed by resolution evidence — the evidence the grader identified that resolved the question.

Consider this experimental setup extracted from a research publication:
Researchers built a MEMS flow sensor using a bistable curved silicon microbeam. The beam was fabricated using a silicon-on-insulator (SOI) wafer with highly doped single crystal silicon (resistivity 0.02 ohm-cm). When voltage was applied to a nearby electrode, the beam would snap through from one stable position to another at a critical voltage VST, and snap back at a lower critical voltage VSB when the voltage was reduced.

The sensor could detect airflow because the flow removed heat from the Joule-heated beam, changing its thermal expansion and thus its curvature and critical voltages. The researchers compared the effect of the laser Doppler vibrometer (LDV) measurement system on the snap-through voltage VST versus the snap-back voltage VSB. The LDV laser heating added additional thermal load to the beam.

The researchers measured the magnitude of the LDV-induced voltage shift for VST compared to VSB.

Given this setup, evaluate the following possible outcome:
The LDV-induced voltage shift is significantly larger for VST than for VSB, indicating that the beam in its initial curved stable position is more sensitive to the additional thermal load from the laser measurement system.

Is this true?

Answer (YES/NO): NO